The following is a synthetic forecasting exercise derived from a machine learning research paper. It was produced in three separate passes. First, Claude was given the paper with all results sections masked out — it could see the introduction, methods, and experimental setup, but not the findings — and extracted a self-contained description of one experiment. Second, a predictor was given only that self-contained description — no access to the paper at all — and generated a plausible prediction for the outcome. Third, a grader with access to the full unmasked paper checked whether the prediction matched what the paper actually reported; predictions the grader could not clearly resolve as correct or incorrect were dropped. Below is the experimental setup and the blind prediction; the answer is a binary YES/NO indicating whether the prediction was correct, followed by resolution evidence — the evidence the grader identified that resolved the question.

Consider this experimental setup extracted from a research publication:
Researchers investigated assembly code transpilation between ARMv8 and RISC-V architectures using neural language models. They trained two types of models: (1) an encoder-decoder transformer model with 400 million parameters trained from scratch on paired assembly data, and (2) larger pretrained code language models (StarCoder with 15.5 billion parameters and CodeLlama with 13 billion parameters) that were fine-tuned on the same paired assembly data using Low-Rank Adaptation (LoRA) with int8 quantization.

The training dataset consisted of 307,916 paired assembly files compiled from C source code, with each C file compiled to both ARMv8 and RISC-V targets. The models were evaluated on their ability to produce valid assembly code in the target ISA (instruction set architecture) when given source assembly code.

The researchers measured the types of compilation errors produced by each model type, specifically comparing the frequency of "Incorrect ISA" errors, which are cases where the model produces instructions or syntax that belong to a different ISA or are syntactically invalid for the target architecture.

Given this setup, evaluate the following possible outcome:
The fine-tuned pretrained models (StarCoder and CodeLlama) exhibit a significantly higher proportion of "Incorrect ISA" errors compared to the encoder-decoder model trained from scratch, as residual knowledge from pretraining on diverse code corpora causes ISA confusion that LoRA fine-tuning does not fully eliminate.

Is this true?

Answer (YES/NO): YES